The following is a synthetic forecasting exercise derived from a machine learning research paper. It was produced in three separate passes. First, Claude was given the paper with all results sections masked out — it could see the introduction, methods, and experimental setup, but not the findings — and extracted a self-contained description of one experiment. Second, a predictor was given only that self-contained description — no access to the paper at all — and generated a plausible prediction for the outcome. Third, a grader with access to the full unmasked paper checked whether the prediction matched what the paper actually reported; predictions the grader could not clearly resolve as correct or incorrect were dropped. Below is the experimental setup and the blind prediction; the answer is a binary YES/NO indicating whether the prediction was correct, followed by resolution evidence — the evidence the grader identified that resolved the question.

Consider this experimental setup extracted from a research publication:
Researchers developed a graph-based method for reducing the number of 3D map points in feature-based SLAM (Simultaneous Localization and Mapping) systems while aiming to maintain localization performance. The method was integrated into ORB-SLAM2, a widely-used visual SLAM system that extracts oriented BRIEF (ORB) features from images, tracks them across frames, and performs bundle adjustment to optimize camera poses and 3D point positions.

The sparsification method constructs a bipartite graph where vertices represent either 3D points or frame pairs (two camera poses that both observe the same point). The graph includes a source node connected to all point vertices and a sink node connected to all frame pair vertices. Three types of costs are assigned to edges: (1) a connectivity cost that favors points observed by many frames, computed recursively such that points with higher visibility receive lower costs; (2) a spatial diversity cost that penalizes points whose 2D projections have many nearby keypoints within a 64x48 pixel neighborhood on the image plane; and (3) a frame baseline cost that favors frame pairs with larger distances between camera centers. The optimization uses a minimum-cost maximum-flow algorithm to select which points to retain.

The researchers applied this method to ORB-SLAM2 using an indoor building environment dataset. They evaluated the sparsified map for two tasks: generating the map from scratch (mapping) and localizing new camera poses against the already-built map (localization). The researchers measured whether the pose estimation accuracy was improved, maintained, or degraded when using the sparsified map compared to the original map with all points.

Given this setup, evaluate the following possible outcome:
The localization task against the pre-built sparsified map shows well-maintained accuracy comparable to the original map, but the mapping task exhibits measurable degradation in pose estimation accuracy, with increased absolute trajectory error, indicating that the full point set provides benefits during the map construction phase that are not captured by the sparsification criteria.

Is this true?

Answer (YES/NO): NO